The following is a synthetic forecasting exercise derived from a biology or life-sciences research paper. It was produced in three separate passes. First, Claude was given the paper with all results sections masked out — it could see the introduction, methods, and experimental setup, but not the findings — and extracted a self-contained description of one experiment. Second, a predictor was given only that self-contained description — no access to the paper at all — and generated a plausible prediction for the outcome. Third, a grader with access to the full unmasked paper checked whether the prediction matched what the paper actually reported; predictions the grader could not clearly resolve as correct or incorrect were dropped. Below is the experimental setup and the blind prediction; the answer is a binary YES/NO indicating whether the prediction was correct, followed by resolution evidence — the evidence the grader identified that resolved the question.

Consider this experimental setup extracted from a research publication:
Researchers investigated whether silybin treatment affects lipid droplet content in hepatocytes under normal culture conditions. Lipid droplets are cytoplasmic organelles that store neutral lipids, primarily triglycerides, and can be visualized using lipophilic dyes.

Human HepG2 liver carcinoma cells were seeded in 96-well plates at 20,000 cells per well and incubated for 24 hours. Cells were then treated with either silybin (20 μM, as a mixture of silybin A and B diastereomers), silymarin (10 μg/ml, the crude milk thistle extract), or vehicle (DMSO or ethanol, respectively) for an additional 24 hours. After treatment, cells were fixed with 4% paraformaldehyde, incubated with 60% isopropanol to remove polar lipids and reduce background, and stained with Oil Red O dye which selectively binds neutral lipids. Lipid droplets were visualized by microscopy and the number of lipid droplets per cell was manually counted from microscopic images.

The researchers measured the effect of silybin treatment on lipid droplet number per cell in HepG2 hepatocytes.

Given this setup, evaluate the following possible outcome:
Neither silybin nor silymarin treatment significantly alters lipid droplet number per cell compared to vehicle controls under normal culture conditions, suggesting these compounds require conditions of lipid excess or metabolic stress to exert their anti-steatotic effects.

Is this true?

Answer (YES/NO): NO